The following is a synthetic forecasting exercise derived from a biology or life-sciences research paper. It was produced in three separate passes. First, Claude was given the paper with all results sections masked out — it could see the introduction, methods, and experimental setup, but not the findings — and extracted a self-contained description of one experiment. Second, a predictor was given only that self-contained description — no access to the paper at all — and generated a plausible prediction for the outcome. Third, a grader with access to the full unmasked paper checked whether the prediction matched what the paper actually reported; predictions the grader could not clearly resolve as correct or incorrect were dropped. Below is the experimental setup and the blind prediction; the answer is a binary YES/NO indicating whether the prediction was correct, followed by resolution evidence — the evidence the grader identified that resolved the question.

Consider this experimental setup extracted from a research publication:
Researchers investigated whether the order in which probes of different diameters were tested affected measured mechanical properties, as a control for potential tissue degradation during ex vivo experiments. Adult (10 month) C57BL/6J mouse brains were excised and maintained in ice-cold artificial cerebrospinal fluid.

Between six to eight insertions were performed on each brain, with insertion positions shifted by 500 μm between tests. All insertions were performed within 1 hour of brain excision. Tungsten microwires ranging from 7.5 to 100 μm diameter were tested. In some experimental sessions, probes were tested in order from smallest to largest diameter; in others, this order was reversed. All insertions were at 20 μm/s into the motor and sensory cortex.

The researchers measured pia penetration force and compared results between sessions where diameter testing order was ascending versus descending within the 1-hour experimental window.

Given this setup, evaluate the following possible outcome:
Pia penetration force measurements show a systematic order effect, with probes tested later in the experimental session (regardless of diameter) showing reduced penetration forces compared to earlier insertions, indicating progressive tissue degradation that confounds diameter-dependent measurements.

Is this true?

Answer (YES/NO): NO